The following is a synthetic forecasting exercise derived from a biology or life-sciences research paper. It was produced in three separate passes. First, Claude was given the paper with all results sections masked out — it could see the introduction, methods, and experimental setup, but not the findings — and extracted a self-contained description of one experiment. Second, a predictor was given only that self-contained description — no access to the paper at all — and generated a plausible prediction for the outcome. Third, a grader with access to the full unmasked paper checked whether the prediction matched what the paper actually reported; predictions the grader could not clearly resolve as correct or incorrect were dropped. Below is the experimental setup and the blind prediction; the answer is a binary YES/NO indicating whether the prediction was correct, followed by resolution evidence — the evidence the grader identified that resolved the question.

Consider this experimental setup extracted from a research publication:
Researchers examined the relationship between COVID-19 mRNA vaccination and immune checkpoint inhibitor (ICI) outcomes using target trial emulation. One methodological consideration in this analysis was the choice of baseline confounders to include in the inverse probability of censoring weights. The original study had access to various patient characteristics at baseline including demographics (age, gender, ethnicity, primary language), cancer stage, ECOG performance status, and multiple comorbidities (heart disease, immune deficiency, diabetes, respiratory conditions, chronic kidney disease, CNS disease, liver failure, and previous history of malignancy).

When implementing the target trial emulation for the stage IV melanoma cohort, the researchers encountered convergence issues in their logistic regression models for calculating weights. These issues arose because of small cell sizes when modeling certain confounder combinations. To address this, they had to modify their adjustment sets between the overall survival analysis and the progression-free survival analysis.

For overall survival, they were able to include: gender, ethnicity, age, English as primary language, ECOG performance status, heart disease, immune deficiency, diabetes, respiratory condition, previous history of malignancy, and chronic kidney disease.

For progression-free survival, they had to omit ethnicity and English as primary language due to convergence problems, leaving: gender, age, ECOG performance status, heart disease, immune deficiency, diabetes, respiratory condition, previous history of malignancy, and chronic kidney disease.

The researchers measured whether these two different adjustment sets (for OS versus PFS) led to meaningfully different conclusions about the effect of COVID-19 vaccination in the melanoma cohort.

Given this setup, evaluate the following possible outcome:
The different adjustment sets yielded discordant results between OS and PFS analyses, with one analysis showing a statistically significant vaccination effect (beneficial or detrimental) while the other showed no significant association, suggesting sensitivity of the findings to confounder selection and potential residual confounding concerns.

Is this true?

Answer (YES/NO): NO